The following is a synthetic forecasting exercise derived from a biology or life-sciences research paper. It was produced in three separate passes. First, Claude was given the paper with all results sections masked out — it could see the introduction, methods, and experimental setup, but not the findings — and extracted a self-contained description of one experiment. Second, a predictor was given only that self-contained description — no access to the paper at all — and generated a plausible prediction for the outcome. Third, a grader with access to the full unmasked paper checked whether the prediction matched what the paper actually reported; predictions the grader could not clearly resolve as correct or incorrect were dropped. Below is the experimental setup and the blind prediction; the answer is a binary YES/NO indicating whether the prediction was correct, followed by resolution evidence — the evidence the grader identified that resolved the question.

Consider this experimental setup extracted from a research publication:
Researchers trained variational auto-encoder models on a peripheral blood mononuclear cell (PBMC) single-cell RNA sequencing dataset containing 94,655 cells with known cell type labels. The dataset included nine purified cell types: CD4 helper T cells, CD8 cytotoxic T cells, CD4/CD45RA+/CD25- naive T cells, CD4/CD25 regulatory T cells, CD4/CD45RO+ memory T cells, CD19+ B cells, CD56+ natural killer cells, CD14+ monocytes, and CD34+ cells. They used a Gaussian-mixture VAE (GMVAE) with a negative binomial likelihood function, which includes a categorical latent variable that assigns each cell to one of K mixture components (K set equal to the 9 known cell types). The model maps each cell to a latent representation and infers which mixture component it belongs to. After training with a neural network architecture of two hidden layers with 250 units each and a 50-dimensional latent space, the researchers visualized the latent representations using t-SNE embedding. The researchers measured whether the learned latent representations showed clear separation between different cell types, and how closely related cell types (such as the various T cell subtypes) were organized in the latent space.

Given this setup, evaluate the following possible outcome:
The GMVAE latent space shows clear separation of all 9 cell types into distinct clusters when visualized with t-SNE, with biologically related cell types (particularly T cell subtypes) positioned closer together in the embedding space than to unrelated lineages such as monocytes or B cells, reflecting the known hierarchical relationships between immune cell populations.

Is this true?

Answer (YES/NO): NO